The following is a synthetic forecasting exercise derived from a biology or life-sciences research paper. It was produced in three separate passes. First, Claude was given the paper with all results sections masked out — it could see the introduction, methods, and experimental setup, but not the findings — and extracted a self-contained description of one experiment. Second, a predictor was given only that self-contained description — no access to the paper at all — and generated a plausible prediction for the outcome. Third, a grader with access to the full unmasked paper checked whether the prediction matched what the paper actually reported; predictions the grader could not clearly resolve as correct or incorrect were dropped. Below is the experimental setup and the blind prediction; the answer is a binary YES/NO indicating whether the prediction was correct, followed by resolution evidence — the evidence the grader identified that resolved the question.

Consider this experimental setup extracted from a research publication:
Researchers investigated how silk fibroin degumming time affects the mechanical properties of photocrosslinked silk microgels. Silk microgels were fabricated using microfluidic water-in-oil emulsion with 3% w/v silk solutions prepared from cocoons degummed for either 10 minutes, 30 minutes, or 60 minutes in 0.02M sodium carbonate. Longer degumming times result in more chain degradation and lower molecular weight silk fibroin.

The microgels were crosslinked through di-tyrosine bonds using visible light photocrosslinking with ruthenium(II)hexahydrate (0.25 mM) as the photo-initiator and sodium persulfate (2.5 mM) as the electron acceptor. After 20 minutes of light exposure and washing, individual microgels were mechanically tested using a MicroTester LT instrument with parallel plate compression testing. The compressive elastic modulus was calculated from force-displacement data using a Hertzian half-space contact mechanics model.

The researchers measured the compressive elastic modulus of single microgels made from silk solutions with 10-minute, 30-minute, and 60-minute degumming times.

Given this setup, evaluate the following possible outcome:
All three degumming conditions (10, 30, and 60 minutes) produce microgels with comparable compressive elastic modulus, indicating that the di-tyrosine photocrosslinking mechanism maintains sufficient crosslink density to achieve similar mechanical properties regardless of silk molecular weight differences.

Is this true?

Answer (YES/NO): NO